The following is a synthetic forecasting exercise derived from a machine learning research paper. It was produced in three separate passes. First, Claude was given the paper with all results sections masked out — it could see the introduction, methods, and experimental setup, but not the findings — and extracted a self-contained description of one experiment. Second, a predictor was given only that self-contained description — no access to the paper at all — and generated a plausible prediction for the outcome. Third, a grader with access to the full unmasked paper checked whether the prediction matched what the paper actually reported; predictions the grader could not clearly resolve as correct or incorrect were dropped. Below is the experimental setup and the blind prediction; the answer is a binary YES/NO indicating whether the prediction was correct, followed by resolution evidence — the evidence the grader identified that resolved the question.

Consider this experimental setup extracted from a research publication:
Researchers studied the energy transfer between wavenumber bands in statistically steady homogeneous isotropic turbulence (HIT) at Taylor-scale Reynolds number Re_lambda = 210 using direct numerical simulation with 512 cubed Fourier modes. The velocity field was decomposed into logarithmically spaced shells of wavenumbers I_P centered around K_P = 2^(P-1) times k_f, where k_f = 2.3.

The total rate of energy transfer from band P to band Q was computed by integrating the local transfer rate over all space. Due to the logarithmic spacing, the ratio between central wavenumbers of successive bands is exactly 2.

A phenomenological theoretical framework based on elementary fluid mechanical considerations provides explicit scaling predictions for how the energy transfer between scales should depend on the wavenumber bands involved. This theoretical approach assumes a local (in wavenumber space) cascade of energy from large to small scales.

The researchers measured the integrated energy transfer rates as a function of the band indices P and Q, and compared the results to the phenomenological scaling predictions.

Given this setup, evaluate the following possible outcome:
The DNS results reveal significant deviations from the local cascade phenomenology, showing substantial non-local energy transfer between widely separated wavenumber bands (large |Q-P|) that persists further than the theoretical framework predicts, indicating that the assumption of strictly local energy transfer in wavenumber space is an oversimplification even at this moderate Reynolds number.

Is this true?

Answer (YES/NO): NO